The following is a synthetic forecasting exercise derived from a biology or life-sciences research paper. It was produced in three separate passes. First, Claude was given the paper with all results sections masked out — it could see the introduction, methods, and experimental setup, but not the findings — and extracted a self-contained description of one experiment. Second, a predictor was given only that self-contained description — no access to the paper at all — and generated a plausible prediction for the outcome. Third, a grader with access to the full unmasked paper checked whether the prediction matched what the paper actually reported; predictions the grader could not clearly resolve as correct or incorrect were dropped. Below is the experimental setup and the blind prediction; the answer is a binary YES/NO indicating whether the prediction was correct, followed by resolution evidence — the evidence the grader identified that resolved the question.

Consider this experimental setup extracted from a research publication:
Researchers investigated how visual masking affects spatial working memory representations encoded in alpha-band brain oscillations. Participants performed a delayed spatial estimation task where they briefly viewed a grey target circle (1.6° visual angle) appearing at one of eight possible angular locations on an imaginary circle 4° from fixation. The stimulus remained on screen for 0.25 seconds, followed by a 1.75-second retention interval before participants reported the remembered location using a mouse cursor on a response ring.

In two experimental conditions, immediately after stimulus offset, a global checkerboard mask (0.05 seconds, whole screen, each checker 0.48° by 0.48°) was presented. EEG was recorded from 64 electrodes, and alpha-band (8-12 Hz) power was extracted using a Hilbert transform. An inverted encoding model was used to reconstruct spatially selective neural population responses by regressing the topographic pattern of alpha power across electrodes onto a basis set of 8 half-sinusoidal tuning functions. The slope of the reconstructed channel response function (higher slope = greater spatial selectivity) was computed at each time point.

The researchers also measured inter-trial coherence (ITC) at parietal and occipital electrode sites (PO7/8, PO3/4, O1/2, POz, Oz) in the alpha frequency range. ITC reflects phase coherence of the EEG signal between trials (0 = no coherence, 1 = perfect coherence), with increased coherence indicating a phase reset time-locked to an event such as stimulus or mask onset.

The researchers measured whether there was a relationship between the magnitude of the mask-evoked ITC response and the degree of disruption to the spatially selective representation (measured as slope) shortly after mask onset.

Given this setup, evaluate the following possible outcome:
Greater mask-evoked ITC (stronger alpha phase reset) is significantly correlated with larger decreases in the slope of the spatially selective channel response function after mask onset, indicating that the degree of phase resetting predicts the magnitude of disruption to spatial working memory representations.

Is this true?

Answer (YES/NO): YES